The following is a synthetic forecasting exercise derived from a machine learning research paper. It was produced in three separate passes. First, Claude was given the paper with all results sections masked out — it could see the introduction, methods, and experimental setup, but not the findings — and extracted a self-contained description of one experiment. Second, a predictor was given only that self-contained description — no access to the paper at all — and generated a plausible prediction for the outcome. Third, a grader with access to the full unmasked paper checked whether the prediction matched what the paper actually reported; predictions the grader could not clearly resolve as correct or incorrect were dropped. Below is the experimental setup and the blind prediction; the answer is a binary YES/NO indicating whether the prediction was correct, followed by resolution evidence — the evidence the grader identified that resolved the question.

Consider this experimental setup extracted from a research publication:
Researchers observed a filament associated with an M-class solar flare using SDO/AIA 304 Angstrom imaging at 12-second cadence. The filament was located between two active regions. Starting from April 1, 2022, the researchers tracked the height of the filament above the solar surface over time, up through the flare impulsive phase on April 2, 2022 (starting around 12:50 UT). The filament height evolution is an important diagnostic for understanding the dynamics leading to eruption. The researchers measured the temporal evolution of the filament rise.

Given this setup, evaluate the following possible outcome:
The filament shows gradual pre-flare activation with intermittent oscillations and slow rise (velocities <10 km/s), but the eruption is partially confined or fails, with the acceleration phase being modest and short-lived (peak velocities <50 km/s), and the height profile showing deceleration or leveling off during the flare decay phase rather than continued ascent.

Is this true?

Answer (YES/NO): NO